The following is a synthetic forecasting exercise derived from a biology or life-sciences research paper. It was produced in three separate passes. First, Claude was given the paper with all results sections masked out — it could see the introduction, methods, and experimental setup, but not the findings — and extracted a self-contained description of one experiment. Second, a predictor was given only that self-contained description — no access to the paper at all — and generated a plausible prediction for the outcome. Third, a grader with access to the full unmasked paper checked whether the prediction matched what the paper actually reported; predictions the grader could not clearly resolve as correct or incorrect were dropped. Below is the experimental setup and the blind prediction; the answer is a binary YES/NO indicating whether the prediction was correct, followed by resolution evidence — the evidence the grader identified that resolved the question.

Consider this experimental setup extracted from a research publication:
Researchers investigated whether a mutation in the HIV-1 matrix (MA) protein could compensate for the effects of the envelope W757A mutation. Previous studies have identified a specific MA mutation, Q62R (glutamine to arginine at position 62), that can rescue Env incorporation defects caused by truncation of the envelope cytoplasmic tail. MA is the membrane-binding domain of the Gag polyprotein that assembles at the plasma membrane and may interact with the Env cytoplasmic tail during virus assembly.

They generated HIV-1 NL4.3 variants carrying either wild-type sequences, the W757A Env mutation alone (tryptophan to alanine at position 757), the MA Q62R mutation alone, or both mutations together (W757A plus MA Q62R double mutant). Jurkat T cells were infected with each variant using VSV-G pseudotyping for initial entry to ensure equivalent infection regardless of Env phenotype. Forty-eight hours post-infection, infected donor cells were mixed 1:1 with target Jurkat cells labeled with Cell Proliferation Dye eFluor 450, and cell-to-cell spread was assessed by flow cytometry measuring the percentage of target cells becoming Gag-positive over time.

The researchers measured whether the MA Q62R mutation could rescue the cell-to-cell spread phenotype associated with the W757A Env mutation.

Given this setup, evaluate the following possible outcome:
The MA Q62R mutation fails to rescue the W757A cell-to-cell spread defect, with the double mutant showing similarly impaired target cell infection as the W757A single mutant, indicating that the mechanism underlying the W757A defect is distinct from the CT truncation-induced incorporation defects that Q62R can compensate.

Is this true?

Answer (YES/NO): YES